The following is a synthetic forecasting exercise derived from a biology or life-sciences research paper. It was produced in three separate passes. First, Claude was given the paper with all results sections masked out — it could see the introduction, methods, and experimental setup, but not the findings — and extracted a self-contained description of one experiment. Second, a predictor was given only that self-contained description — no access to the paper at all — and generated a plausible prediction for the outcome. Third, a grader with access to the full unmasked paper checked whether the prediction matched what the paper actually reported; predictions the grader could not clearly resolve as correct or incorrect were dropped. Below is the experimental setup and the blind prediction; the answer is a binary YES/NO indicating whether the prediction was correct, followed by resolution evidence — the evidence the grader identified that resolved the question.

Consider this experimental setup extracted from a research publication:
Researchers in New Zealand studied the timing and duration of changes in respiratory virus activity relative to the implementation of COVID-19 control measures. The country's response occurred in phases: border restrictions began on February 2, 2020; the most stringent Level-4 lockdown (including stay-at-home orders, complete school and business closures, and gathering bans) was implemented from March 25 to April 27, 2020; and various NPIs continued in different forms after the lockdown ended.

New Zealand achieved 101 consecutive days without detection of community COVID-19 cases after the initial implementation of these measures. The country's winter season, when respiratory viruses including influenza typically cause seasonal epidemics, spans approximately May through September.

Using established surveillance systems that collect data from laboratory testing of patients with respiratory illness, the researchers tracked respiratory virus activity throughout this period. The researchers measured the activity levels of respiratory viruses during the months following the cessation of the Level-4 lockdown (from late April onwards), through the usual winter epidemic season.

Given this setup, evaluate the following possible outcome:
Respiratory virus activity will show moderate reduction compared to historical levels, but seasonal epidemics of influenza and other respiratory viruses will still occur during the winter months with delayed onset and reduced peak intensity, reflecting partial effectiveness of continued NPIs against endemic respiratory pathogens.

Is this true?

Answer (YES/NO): NO